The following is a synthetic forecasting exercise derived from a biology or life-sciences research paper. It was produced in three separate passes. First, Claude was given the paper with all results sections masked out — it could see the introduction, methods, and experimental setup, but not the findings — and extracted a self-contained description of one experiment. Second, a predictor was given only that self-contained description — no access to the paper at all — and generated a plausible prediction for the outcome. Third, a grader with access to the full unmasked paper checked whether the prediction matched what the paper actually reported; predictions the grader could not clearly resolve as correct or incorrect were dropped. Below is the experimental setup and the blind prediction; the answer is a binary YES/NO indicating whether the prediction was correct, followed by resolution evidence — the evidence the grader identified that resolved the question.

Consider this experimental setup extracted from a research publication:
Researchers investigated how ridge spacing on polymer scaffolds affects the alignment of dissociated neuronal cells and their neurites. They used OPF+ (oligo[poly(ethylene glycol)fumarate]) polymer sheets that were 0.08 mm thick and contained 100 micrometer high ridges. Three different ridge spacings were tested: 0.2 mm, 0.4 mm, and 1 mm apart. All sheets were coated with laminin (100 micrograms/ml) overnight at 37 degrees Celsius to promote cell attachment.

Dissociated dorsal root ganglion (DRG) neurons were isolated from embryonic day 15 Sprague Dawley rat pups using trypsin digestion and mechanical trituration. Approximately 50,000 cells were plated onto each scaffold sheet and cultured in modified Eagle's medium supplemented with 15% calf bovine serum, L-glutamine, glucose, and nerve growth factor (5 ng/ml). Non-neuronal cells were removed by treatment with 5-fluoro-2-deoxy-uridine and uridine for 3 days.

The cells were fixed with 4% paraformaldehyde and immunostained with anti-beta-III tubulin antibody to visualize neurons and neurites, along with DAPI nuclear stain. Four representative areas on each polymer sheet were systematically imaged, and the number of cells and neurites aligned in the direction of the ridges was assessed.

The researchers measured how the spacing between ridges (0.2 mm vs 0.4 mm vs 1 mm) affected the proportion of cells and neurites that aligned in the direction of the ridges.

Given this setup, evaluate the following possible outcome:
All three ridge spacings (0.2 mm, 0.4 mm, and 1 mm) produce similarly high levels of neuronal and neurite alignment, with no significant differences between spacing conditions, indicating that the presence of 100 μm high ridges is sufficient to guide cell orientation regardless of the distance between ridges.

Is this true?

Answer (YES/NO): NO